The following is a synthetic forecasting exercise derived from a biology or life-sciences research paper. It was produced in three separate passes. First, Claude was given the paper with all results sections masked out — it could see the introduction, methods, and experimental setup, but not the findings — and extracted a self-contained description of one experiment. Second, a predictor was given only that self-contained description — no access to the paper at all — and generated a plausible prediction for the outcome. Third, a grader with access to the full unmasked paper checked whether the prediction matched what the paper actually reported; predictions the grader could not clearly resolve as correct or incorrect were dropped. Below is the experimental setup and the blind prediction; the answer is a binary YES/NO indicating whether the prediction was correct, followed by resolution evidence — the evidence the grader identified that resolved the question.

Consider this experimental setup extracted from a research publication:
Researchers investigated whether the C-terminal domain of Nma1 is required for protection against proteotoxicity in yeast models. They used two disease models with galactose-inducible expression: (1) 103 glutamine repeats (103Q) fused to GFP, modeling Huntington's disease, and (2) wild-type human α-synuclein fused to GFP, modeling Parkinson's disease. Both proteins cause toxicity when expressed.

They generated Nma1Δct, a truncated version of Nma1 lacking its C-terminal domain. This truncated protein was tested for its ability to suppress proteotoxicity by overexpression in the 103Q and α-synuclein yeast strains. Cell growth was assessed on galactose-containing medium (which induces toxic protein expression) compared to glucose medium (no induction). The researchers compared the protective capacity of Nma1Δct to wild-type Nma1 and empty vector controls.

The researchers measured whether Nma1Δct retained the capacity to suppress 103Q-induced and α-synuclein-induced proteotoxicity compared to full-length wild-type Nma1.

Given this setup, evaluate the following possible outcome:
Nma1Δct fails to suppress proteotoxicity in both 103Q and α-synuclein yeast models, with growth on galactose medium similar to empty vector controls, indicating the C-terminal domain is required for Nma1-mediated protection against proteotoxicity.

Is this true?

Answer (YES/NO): NO